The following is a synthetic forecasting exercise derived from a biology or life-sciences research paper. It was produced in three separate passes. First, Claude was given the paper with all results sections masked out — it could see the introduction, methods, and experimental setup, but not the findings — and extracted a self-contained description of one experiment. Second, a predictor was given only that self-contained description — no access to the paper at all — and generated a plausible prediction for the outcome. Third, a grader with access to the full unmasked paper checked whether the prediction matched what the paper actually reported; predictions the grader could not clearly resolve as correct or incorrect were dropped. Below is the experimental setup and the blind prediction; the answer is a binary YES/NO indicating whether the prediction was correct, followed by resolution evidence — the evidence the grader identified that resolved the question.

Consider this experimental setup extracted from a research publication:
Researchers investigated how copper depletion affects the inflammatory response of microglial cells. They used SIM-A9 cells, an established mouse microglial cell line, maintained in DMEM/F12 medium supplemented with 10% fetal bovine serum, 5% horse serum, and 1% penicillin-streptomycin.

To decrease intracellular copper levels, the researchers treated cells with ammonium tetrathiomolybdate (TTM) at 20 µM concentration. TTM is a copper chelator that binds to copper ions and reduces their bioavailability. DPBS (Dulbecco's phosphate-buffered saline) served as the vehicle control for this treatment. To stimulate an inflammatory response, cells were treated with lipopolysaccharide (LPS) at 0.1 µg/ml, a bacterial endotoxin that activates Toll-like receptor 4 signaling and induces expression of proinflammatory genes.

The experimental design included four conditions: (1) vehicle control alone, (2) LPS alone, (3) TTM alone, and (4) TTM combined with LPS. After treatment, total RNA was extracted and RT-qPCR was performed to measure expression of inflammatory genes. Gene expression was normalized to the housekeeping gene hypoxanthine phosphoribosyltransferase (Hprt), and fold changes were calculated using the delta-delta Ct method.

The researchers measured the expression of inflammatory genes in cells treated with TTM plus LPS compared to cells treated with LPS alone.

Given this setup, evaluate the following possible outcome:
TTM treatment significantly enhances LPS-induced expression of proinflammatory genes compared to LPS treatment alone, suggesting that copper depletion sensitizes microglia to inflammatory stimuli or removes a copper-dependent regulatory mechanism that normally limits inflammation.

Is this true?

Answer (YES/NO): NO